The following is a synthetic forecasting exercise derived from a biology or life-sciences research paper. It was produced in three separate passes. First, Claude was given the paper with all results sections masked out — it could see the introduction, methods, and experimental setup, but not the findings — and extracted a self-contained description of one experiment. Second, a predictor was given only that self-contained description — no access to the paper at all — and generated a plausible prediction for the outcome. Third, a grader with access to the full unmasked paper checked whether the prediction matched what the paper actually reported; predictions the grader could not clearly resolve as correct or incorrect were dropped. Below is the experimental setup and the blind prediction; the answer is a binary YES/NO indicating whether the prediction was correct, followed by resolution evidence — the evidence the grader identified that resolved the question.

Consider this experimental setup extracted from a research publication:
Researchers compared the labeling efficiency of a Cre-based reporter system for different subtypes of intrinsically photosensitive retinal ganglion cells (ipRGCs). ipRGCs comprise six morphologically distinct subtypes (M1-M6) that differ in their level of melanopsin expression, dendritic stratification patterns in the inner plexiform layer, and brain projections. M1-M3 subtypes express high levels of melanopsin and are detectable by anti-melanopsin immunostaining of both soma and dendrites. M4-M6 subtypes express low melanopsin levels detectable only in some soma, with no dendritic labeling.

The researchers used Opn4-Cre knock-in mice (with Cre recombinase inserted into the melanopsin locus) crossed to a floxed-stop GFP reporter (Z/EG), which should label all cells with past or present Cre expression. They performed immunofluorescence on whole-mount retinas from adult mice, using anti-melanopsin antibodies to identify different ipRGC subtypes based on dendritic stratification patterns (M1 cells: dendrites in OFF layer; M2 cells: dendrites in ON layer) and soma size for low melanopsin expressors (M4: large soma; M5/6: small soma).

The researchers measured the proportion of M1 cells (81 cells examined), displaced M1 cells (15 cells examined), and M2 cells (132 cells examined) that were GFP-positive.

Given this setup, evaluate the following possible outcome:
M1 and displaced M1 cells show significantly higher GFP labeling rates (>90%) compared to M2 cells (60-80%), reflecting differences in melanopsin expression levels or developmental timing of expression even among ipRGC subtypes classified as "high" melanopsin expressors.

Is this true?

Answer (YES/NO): NO